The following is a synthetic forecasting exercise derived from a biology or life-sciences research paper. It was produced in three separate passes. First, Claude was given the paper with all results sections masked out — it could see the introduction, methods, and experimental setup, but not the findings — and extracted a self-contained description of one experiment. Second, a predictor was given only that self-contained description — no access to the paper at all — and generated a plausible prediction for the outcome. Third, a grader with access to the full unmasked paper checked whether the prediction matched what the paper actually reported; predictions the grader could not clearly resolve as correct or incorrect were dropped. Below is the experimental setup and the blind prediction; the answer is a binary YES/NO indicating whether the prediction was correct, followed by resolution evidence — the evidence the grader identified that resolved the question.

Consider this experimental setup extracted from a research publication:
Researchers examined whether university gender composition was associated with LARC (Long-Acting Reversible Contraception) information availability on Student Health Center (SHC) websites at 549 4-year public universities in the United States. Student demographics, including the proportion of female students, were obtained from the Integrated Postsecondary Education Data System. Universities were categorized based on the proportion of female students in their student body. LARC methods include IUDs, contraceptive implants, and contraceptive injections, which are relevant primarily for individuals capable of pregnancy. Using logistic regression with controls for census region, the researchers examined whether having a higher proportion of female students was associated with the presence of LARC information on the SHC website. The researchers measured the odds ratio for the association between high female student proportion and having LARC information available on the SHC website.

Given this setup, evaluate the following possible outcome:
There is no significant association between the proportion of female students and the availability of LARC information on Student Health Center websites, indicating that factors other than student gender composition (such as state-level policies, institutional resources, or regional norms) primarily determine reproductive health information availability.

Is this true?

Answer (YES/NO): NO